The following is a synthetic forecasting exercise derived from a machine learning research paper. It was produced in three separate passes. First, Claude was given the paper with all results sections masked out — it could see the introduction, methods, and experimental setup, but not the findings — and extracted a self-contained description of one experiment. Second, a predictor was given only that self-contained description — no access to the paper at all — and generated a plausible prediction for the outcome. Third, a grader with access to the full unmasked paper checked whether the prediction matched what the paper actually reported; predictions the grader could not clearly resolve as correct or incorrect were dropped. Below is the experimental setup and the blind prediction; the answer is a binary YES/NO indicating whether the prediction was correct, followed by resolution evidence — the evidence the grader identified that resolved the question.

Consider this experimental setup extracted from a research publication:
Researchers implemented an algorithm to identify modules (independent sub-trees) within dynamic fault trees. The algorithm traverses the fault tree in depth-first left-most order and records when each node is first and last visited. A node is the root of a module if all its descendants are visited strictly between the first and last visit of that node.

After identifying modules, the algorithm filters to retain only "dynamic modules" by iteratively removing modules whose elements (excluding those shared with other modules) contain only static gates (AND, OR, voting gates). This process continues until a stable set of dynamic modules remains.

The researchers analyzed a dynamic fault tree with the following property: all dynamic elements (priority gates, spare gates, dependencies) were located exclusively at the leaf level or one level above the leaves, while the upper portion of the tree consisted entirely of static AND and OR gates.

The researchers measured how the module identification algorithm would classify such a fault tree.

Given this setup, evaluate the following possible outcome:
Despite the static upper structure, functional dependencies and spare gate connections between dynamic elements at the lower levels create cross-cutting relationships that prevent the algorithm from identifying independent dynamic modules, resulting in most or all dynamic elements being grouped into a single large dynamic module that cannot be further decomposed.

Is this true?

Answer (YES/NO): NO